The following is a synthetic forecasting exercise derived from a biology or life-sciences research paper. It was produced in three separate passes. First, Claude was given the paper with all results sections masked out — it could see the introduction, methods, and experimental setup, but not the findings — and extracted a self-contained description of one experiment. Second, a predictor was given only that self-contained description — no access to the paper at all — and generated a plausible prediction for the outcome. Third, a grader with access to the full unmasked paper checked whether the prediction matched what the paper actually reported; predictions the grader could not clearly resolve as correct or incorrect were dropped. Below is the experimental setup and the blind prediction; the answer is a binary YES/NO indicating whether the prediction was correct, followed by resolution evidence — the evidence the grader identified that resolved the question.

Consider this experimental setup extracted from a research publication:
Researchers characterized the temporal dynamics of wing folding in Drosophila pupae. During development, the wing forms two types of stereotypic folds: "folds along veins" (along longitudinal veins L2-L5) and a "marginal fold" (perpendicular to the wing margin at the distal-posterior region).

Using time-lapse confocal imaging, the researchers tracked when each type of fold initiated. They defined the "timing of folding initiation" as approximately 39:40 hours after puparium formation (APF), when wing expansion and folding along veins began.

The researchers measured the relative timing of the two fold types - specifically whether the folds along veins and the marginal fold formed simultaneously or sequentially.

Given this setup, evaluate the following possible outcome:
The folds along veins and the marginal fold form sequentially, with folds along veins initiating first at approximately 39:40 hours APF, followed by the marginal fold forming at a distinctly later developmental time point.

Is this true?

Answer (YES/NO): YES